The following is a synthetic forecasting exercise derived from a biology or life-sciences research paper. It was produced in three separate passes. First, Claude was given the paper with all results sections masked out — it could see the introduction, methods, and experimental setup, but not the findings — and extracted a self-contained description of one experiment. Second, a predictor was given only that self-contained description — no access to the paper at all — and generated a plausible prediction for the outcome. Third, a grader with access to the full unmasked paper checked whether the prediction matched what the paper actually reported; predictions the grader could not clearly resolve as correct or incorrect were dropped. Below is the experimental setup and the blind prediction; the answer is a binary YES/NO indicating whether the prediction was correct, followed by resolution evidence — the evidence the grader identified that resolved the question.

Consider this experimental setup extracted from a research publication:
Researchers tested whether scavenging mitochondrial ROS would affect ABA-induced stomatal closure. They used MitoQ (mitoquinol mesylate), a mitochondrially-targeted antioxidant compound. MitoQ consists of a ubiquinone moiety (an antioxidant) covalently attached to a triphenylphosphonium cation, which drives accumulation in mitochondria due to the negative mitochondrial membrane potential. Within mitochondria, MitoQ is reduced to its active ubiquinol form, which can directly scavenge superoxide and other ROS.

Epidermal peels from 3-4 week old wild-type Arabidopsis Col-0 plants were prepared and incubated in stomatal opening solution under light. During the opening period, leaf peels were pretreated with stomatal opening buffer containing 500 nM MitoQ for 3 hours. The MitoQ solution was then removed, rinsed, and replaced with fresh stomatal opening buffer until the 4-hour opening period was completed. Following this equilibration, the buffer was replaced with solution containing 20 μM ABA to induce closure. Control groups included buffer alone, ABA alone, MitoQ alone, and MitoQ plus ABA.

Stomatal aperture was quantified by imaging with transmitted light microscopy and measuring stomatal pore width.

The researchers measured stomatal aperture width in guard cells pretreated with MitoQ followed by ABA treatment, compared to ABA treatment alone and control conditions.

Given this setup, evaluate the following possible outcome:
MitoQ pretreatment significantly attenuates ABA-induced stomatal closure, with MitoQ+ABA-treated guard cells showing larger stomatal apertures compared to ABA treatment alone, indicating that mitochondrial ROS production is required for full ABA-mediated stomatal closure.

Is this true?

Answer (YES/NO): YES